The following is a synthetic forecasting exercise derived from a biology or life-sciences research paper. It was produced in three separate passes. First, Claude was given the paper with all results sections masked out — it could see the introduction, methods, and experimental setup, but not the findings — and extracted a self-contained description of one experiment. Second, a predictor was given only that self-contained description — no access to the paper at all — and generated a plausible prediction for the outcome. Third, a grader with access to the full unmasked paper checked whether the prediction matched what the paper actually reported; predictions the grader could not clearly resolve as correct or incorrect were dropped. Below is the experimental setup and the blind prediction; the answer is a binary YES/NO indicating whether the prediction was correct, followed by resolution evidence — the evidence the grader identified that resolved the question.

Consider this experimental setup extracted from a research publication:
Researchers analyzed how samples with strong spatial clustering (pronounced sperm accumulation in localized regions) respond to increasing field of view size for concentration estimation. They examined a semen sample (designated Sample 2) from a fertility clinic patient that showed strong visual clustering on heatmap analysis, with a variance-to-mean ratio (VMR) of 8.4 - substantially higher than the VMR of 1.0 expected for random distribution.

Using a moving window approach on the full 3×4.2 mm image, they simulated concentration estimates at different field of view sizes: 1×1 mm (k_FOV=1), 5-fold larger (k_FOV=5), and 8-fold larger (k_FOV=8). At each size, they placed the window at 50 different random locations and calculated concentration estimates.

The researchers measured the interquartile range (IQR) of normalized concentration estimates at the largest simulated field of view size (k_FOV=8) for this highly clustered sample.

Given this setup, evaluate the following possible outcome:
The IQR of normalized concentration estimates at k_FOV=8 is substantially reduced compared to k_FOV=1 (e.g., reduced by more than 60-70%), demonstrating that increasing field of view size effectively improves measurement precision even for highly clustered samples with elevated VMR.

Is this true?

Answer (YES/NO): NO